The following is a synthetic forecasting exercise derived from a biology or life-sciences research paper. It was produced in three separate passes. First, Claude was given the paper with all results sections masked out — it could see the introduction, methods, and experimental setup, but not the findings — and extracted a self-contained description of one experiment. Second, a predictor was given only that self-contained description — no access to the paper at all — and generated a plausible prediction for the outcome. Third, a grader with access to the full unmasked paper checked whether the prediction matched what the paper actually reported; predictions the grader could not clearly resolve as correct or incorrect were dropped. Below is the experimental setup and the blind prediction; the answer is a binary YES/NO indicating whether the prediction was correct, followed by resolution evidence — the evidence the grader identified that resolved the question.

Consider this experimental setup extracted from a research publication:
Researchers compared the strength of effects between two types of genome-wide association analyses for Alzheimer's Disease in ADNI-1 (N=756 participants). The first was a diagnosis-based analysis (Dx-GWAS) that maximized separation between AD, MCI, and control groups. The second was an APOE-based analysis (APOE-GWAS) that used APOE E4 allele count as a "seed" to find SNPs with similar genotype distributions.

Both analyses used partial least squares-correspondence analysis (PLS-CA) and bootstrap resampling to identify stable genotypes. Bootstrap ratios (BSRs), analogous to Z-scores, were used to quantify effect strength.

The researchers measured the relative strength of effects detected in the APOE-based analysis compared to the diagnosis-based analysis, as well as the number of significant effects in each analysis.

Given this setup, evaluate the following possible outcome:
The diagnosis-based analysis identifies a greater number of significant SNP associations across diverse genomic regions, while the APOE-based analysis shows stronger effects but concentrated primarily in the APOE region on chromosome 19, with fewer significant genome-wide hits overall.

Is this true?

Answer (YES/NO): YES